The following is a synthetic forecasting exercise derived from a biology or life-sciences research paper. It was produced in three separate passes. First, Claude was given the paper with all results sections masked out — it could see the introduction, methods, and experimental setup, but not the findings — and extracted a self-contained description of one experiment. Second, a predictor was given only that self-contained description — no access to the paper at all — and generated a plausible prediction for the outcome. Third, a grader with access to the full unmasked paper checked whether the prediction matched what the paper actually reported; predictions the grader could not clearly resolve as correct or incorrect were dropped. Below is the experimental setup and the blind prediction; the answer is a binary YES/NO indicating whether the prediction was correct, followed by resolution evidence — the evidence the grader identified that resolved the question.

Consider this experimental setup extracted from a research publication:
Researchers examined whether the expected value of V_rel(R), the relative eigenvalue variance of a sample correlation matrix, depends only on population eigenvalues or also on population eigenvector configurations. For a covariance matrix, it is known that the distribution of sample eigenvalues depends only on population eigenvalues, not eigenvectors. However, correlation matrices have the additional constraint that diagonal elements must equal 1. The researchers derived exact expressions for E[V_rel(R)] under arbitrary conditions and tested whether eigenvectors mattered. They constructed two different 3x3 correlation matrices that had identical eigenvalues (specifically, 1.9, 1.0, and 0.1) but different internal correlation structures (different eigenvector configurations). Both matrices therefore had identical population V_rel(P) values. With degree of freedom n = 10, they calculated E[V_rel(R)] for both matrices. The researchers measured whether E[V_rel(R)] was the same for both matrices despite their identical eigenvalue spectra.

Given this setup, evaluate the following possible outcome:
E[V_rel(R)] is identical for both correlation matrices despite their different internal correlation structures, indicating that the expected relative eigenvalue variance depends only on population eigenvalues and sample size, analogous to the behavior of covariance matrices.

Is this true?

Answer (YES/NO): NO